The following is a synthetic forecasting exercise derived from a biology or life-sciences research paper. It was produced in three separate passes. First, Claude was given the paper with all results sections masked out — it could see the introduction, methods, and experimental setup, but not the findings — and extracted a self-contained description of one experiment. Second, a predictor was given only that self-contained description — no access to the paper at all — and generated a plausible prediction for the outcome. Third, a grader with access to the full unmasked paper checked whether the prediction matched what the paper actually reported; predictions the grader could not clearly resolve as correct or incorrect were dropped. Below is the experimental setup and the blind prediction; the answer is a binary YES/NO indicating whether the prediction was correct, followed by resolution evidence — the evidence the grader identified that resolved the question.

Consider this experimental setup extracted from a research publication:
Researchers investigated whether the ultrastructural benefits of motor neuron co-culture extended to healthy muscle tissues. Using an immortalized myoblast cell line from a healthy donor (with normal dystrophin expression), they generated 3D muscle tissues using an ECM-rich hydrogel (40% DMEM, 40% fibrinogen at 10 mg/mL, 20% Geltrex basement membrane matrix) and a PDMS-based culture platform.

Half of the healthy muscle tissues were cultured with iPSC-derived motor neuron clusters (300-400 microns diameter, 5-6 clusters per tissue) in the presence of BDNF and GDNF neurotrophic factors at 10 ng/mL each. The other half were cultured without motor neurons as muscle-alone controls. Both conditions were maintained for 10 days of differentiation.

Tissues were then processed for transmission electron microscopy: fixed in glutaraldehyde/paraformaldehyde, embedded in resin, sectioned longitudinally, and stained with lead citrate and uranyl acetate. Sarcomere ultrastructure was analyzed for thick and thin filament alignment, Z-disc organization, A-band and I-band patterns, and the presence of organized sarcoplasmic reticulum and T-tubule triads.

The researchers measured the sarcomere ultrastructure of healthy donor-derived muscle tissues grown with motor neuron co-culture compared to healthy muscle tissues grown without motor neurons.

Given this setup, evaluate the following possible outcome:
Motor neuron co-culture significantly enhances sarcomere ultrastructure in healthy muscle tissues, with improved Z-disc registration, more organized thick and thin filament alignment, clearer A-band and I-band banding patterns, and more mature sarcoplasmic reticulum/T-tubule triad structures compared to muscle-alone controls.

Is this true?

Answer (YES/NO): YES